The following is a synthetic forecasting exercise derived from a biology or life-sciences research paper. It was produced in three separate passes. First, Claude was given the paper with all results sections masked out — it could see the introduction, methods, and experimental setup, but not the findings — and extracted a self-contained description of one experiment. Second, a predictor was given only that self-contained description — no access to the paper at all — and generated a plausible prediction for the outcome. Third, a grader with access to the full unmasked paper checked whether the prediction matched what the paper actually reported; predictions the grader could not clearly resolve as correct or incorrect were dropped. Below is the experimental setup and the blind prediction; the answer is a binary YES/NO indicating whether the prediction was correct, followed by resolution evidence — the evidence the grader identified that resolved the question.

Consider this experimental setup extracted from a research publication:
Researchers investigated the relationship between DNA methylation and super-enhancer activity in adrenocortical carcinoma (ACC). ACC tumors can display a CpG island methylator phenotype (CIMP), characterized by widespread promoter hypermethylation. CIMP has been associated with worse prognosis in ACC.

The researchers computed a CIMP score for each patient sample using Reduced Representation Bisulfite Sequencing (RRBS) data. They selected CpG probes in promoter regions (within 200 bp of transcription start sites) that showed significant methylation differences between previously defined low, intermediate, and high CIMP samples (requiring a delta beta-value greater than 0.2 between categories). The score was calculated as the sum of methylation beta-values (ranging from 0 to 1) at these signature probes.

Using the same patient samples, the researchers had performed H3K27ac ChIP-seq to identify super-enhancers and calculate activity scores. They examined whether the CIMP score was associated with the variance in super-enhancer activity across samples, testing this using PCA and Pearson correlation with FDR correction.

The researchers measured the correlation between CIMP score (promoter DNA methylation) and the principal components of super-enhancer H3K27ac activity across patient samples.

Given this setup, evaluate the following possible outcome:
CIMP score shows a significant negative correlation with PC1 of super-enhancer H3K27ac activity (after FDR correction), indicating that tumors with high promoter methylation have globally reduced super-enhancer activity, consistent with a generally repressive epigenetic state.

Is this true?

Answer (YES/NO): NO